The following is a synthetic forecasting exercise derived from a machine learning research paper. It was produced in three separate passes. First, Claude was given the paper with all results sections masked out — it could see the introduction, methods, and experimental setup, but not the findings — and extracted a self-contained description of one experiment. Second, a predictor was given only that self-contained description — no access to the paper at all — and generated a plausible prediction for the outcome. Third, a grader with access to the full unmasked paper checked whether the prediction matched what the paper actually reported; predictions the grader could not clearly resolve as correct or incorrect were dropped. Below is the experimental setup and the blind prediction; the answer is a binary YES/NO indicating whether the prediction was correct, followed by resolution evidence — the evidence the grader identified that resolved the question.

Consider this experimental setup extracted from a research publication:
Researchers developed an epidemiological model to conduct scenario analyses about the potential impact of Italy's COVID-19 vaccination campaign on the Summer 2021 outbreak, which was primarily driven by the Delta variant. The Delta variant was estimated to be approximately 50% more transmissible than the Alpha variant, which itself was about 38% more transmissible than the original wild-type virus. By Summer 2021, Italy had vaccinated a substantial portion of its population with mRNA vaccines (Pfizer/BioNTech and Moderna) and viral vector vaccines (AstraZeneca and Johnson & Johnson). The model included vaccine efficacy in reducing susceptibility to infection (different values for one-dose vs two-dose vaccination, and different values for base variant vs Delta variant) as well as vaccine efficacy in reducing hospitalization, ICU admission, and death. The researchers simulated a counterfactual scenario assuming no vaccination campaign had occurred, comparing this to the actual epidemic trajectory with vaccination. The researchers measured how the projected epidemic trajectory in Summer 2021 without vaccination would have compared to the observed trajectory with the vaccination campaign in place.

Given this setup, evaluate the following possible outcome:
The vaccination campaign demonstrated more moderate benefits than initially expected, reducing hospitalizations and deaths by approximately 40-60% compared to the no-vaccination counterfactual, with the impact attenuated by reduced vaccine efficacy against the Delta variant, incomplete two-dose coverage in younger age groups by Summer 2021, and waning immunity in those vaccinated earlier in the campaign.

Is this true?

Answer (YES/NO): NO